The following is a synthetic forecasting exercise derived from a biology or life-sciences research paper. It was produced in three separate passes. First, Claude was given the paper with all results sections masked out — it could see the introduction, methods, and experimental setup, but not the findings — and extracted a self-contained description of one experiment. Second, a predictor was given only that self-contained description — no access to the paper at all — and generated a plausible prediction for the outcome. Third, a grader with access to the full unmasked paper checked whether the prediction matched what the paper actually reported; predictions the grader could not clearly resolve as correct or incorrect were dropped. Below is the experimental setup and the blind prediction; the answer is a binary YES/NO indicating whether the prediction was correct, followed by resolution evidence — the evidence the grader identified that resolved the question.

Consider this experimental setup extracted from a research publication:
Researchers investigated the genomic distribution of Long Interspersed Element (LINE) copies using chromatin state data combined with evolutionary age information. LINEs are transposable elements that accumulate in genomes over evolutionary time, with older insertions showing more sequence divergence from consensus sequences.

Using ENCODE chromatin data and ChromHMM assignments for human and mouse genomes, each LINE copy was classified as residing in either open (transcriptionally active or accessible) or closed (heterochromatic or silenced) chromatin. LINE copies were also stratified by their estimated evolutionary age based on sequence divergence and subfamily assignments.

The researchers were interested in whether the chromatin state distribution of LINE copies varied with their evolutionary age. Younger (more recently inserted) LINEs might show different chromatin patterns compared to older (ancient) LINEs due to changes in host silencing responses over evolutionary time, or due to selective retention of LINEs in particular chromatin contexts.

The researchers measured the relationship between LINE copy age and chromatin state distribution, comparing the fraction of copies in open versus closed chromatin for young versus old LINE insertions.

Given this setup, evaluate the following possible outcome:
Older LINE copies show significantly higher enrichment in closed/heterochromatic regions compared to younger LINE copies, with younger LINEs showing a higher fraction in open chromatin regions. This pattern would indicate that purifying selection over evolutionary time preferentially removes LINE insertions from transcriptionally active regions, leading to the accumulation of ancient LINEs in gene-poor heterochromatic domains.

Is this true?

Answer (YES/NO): NO